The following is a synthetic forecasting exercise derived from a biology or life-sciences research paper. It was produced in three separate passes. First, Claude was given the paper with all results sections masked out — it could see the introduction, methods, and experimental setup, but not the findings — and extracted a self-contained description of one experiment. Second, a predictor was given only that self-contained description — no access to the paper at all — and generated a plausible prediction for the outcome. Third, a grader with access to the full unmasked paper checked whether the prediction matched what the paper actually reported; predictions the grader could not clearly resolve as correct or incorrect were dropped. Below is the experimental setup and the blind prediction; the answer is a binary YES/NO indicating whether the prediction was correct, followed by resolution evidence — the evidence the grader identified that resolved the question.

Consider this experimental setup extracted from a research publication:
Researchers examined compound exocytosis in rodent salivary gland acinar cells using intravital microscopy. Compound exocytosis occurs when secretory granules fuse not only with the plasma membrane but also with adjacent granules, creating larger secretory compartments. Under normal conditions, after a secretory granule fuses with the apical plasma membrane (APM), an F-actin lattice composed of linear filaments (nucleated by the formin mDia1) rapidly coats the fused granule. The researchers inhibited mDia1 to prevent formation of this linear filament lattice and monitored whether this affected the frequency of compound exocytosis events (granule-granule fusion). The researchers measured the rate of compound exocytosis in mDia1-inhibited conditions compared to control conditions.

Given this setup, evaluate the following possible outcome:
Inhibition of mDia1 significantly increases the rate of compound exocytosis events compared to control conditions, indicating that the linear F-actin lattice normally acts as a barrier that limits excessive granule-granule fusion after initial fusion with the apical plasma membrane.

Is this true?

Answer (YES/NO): YES